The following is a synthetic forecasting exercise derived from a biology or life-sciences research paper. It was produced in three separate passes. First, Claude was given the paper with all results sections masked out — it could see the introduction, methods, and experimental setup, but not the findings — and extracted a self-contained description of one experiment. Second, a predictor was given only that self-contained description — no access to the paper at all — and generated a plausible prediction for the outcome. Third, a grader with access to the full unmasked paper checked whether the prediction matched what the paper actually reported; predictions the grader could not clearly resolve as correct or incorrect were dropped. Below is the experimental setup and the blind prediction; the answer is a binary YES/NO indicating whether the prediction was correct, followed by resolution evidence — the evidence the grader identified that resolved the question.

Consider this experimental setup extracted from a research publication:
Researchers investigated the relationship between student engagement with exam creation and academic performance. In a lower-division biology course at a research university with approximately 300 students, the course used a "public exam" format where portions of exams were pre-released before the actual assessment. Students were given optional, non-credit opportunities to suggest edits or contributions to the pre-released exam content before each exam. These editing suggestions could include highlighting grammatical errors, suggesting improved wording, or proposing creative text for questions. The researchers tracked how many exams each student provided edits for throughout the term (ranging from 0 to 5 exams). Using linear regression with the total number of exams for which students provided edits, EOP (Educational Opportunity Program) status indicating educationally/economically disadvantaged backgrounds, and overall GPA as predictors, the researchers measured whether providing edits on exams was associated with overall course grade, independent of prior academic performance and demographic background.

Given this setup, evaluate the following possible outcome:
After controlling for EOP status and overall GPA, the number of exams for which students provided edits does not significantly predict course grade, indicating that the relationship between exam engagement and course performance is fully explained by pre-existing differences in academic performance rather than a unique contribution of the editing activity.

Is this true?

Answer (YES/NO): NO